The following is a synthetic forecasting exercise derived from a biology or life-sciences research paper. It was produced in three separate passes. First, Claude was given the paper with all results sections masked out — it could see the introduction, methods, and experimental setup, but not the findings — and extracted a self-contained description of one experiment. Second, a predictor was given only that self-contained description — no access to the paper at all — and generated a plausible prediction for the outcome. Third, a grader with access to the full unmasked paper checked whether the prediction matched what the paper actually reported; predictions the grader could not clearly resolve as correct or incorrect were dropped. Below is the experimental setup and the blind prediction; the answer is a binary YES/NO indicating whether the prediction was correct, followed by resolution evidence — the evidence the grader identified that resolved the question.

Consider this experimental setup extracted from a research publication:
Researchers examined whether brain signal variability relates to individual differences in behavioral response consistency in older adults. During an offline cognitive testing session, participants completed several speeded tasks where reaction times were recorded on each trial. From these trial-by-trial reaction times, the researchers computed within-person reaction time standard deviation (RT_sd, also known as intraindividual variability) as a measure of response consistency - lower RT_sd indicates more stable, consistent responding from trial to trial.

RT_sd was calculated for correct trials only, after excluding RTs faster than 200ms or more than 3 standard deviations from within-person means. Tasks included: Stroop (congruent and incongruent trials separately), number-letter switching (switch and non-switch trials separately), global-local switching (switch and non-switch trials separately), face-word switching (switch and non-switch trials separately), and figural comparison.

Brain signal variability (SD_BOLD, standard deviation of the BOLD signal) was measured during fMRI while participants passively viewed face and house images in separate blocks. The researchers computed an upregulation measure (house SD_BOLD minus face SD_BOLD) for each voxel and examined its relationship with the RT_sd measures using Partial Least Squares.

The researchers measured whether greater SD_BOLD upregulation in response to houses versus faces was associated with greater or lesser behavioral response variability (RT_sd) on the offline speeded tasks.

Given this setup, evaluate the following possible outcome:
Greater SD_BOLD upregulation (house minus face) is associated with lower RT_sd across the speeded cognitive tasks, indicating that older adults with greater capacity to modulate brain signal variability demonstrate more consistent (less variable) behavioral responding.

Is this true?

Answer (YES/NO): YES